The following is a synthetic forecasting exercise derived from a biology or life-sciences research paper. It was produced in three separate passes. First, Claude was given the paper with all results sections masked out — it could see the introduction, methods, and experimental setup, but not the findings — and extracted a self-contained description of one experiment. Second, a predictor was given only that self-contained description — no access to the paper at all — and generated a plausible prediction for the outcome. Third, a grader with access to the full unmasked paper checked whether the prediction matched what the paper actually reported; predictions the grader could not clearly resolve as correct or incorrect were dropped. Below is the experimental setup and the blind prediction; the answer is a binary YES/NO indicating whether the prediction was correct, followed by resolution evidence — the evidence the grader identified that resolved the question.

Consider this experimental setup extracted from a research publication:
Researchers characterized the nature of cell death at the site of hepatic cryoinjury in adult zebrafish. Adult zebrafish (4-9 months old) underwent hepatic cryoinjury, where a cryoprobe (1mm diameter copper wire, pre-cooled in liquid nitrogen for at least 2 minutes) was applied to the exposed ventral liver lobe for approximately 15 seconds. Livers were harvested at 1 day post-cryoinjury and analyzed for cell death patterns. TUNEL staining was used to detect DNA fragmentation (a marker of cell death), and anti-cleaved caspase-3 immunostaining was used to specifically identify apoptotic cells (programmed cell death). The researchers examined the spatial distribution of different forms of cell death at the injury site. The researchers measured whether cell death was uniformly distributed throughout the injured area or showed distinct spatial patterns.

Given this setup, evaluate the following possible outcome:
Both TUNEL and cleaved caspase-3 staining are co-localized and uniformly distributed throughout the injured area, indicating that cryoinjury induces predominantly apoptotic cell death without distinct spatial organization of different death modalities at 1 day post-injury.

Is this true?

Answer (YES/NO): NO